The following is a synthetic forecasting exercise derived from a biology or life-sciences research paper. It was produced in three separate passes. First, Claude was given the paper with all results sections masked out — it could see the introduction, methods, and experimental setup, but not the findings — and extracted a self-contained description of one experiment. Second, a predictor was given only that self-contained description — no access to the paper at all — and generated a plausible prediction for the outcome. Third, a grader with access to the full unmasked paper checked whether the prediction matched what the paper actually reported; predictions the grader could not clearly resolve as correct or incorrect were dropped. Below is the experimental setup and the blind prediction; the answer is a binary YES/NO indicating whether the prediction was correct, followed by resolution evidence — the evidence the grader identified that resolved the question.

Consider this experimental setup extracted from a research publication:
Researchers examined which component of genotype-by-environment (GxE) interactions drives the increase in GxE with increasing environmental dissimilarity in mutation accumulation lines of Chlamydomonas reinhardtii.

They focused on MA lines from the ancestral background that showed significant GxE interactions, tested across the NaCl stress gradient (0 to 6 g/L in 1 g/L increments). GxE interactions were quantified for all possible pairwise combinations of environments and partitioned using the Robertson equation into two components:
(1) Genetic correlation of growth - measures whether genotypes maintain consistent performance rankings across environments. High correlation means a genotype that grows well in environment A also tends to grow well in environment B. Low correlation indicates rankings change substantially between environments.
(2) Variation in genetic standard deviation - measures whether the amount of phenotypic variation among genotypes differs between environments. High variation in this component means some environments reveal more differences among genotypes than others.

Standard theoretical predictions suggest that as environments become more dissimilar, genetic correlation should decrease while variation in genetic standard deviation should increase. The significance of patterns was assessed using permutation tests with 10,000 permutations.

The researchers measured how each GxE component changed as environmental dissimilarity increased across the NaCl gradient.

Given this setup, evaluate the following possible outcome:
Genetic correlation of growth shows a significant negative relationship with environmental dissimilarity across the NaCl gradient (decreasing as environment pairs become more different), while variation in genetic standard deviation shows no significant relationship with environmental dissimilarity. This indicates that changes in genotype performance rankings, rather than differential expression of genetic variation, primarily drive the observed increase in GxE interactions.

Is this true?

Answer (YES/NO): NO